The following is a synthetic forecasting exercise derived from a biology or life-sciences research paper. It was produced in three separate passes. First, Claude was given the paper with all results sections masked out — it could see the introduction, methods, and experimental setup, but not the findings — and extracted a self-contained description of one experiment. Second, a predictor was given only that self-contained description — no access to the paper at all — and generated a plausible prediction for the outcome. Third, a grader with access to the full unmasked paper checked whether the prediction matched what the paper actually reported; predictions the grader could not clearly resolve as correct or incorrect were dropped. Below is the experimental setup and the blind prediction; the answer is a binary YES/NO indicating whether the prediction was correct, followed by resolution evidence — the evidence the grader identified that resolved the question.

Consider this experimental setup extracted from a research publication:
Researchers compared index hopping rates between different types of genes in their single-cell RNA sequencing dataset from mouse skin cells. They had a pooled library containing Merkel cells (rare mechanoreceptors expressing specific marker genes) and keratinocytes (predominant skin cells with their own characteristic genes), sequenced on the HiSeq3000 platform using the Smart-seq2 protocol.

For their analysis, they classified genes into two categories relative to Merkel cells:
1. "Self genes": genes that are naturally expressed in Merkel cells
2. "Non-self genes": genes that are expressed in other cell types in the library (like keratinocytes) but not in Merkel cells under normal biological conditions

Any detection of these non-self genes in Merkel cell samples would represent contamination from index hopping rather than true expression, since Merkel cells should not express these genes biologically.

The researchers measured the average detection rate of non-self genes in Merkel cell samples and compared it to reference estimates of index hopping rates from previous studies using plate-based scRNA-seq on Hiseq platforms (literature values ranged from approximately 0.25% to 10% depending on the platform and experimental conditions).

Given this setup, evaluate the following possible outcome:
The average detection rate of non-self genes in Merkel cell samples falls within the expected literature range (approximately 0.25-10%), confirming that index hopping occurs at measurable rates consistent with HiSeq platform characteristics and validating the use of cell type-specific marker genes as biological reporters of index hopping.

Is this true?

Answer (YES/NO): YES